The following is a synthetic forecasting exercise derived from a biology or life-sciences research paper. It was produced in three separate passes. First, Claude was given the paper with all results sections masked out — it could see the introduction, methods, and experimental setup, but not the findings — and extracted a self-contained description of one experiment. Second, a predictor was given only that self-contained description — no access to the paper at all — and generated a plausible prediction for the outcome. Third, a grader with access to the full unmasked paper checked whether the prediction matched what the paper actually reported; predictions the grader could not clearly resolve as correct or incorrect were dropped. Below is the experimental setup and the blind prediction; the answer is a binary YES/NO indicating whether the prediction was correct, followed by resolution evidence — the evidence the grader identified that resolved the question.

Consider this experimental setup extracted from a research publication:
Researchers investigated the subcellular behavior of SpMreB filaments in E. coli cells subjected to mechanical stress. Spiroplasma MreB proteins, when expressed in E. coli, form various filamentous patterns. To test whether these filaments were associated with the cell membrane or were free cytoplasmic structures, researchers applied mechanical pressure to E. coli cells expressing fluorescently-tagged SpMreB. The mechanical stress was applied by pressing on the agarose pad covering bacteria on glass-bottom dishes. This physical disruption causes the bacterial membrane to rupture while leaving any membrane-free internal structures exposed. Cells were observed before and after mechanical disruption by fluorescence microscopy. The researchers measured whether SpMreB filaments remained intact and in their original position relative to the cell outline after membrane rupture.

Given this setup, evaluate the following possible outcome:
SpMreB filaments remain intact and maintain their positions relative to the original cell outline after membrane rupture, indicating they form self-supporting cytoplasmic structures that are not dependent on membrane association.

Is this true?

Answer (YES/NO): NO